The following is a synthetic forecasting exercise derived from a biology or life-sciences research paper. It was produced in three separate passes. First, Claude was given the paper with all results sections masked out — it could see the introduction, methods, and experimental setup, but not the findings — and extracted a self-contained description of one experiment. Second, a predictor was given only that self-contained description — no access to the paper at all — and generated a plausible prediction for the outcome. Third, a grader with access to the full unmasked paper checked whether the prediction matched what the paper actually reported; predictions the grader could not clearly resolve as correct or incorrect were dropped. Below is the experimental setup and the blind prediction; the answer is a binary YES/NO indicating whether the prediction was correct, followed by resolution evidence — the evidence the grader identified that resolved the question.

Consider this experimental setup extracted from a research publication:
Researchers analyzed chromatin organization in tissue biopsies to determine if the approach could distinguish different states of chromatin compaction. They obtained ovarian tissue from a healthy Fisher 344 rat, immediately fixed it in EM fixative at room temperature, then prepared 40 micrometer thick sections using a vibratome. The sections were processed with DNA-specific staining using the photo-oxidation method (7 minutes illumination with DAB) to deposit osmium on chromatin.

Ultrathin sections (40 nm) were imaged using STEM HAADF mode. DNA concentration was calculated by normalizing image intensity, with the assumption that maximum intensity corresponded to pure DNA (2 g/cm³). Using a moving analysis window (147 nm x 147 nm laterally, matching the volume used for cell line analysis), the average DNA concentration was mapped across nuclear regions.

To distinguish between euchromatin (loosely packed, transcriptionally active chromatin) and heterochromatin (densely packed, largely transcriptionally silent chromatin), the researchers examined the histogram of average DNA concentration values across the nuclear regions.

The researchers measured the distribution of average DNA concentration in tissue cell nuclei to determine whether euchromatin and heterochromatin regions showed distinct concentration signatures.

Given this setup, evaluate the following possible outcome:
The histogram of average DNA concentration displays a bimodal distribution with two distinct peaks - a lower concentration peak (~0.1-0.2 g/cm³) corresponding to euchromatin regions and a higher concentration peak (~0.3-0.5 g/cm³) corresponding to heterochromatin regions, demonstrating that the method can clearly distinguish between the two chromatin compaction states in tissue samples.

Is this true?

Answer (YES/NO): NO